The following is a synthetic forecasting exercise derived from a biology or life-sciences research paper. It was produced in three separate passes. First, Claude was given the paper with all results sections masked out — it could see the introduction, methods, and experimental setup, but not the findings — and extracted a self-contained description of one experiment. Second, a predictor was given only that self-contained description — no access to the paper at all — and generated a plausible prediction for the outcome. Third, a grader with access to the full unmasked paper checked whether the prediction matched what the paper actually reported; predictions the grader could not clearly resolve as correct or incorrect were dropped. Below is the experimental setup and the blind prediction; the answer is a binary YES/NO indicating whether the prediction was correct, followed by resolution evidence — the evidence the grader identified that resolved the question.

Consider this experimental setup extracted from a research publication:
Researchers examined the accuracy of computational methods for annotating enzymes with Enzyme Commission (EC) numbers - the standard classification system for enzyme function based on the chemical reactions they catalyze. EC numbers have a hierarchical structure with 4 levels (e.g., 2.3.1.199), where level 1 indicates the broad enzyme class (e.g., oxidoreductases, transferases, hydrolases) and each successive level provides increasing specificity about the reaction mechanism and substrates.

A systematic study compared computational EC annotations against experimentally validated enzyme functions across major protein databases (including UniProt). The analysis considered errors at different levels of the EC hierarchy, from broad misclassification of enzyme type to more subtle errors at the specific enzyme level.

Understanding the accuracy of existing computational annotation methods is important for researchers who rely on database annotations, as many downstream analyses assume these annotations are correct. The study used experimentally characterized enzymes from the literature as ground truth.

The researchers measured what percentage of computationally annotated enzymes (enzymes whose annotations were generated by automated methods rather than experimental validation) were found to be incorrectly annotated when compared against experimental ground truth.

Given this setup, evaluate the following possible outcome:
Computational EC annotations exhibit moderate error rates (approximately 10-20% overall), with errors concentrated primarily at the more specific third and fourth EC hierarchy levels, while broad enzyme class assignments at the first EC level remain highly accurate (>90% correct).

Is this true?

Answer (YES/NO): NO